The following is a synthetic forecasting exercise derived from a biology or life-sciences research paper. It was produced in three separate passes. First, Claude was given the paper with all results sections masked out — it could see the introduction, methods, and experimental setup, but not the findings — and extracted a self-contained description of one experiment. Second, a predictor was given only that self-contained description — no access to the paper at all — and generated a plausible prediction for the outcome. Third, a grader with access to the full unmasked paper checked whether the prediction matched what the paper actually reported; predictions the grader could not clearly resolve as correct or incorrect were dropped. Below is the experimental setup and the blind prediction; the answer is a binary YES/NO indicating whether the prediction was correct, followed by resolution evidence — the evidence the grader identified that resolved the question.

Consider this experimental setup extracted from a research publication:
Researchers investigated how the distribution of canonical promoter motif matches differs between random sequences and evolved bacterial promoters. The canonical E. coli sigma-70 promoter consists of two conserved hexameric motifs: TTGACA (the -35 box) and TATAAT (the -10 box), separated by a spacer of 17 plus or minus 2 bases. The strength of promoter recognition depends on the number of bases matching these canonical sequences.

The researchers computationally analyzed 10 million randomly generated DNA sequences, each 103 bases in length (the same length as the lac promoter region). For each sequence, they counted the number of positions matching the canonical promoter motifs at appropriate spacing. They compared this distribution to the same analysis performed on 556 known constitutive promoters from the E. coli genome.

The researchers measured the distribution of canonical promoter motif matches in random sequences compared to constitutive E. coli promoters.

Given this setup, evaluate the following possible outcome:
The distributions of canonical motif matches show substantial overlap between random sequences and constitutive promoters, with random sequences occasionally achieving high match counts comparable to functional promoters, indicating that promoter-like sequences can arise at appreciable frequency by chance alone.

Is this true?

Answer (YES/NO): YES